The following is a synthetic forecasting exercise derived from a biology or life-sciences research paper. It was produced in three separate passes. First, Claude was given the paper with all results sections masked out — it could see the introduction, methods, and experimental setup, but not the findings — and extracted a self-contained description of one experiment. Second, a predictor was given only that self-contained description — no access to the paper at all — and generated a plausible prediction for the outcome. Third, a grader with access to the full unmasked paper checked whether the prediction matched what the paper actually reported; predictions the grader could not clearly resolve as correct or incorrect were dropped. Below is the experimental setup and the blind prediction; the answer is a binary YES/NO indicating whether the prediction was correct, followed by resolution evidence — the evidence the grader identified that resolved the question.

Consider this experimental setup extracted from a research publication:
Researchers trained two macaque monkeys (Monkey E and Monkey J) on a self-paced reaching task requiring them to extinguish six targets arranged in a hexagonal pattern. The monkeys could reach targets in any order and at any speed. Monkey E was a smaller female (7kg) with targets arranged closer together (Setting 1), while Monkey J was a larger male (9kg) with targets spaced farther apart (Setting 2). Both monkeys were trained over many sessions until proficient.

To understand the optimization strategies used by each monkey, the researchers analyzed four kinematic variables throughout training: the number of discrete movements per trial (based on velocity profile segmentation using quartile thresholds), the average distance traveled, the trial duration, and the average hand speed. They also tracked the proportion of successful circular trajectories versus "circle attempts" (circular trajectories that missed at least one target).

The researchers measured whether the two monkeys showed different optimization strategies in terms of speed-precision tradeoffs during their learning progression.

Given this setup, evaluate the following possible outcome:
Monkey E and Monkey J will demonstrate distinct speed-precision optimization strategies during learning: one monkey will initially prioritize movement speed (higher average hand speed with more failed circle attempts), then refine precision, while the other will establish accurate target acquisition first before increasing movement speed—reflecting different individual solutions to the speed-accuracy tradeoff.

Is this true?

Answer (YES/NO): YES